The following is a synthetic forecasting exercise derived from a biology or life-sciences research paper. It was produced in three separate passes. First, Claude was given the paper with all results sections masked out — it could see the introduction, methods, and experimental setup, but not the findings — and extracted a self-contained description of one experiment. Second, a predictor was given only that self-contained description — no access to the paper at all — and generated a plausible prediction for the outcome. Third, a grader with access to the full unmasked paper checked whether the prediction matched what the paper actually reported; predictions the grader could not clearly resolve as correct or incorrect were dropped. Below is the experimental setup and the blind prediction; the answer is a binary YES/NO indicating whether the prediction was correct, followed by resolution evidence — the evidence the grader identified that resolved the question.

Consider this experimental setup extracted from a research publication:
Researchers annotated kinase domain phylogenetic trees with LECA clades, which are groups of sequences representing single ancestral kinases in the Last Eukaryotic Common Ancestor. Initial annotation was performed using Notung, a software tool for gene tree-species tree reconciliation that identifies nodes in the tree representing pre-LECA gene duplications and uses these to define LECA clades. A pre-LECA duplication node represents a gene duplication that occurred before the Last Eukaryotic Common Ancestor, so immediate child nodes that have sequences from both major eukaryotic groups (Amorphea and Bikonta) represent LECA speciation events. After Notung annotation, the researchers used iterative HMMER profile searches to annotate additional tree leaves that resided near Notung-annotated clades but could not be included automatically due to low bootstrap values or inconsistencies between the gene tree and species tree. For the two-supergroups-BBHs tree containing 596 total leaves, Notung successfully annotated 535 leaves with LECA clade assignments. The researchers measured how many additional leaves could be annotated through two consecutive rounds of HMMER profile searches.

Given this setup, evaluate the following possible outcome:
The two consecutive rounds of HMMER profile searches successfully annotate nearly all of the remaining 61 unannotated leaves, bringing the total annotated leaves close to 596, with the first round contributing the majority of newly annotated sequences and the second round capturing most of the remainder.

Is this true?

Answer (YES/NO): NO